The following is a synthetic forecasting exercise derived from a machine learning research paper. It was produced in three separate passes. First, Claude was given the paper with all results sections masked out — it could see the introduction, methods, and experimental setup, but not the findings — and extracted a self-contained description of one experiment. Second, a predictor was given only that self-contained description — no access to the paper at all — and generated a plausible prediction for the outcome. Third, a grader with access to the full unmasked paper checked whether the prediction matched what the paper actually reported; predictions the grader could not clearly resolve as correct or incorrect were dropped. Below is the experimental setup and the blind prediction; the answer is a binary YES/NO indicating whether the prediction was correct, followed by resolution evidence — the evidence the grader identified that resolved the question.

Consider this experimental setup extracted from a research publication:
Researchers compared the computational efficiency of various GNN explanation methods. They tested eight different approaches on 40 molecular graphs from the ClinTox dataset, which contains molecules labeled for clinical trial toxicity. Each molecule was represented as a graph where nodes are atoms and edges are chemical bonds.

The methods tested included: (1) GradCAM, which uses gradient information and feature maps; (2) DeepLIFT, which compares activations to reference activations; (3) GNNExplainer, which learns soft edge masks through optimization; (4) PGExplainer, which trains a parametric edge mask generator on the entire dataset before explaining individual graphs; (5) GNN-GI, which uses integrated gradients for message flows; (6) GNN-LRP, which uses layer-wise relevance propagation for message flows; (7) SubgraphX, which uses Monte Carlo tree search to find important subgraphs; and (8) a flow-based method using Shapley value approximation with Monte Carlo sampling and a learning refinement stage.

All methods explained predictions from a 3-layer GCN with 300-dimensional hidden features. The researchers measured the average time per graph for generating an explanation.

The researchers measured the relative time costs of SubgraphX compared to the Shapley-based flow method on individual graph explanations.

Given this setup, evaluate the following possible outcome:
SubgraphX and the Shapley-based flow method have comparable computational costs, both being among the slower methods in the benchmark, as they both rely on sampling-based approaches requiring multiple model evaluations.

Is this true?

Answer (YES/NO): NO